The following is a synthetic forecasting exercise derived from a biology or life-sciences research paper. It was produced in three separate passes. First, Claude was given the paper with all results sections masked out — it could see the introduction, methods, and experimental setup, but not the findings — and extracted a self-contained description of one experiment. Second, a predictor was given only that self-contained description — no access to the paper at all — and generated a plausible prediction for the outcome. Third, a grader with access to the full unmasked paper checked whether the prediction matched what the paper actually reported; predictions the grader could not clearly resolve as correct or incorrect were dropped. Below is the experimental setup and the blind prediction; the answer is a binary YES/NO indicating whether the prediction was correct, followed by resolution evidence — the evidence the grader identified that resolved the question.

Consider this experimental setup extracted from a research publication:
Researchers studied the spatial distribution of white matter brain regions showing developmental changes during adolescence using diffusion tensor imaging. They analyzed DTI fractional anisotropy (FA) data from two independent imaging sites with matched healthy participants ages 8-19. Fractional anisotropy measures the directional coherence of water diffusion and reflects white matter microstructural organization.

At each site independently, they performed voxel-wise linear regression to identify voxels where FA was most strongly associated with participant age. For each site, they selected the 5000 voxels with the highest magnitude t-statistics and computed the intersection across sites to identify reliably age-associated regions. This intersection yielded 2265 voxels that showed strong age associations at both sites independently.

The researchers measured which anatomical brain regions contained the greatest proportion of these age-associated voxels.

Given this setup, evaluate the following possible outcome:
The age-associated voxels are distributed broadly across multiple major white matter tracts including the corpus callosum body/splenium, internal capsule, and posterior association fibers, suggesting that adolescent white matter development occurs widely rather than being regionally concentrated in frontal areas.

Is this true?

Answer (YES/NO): NO